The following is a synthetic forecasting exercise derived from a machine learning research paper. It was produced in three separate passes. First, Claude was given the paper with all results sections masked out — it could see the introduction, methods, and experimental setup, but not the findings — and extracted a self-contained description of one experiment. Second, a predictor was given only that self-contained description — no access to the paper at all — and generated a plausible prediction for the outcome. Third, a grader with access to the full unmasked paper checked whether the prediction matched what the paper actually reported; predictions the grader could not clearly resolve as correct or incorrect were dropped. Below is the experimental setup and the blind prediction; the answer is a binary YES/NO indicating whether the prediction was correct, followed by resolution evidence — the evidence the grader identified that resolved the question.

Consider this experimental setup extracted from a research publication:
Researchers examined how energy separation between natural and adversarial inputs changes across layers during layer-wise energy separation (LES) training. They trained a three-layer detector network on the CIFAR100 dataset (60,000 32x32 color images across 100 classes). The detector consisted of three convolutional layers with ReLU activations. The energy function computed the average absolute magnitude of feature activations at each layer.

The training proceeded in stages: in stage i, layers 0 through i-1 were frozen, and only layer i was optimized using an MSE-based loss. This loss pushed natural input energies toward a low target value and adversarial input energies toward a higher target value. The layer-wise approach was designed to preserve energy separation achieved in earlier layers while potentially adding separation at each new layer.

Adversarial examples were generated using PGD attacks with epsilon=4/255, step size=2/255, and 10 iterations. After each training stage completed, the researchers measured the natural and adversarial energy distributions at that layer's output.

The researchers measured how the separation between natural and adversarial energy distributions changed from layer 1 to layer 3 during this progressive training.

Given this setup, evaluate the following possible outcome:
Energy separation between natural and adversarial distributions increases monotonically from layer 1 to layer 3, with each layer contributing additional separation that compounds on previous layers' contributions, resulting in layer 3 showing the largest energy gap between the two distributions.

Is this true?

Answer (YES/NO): YES